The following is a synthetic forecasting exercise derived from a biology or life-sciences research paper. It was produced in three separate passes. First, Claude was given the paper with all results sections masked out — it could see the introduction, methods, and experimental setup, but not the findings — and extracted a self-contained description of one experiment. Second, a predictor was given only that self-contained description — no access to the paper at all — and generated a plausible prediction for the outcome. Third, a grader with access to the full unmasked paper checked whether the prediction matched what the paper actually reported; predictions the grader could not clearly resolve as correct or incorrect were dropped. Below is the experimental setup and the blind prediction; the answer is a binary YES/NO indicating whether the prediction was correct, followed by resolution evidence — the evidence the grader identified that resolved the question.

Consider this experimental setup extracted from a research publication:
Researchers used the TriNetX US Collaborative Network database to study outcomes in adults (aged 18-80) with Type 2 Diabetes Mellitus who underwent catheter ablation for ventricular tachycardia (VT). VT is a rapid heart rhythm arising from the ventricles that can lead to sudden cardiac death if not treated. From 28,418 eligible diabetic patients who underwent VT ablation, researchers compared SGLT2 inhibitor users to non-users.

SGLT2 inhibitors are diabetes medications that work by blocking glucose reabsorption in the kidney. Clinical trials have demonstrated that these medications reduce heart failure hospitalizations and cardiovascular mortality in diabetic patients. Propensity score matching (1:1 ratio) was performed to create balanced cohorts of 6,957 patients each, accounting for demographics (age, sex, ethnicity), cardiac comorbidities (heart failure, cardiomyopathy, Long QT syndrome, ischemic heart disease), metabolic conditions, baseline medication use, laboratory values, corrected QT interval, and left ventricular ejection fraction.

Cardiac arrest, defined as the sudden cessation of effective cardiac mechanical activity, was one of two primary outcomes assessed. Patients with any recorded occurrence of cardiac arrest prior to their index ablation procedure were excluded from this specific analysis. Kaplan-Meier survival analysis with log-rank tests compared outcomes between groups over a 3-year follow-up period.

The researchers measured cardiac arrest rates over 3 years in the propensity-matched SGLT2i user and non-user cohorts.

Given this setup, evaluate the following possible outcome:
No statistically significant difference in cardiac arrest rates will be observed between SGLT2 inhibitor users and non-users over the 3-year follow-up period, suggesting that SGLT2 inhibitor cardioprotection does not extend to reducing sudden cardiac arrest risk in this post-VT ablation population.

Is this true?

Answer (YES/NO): NO